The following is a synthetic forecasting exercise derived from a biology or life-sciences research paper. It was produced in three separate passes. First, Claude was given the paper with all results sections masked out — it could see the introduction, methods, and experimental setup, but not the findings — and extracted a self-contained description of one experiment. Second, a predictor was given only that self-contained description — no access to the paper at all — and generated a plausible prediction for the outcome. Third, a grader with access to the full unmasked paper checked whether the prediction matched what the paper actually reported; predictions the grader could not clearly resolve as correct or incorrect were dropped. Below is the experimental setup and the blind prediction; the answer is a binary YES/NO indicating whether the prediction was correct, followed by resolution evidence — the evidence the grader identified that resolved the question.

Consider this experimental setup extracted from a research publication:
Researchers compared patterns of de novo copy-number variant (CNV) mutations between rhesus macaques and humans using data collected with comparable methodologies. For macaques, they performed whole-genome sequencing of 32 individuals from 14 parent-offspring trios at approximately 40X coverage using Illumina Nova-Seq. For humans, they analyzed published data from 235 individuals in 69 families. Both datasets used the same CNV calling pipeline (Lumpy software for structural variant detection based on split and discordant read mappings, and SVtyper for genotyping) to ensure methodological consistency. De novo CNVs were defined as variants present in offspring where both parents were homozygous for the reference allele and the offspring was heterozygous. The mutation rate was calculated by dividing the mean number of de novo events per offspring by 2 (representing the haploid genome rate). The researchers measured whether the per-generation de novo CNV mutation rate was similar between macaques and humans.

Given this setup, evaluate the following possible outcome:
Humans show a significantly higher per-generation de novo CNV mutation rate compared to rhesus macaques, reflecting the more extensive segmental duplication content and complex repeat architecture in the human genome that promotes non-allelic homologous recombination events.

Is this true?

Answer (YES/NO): NO